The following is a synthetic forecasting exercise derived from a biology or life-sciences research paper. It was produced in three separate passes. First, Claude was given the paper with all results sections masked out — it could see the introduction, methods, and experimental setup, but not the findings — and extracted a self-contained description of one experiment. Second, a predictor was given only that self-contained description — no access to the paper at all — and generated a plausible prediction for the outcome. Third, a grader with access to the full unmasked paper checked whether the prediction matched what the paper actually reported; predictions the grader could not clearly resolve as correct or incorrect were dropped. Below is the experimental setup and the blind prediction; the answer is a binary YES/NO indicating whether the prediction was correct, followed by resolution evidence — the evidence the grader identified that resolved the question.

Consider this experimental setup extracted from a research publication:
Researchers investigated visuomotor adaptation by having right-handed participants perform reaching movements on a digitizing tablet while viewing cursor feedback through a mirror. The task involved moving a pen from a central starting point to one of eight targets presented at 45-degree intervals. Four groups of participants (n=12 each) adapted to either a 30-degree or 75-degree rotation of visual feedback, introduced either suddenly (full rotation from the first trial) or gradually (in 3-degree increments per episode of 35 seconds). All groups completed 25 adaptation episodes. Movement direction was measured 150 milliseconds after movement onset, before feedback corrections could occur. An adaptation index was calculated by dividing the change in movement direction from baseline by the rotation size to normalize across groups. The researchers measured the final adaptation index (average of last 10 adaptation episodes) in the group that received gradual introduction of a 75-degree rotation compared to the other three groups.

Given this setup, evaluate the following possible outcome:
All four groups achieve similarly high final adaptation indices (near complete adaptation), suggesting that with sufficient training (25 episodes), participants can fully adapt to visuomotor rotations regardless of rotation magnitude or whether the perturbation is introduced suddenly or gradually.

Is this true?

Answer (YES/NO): NO